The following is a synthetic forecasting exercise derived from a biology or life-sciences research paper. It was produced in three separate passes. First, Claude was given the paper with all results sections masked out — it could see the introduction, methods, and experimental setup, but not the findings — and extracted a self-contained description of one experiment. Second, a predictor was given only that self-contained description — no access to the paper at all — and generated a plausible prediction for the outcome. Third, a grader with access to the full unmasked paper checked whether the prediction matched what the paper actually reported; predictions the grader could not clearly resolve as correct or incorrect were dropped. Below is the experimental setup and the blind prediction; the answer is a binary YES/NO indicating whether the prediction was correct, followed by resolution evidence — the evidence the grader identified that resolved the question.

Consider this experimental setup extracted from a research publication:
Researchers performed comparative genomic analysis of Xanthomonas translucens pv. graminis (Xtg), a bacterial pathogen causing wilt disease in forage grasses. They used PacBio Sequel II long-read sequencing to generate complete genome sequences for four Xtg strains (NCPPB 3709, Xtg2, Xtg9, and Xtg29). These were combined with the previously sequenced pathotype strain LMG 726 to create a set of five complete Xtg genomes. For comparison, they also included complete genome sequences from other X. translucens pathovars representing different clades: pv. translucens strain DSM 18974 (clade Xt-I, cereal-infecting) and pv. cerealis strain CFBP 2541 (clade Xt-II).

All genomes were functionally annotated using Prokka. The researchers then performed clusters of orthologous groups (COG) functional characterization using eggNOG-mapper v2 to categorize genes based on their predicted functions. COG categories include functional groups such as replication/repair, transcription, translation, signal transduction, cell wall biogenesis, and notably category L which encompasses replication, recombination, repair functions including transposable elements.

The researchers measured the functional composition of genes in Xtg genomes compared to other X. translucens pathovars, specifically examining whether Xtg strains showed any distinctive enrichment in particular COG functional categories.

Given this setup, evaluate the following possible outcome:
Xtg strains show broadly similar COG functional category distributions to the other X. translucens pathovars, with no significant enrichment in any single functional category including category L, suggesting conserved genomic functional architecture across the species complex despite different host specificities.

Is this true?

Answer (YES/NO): NO